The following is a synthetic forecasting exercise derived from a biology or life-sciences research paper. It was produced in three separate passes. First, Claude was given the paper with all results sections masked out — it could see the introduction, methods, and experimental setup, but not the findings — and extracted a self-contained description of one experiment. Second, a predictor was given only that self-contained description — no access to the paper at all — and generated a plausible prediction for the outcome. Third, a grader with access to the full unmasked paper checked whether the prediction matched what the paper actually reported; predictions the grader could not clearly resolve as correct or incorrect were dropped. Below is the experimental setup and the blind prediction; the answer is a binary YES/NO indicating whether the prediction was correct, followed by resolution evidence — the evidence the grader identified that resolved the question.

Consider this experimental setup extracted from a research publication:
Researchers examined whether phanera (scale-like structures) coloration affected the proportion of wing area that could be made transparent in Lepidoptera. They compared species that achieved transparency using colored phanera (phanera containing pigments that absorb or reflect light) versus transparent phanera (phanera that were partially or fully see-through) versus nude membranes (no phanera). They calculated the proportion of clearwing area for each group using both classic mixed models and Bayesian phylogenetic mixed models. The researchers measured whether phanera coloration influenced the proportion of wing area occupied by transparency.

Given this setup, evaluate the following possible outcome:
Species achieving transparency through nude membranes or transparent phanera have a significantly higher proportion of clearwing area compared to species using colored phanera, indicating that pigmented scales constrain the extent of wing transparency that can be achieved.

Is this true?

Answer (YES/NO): NO